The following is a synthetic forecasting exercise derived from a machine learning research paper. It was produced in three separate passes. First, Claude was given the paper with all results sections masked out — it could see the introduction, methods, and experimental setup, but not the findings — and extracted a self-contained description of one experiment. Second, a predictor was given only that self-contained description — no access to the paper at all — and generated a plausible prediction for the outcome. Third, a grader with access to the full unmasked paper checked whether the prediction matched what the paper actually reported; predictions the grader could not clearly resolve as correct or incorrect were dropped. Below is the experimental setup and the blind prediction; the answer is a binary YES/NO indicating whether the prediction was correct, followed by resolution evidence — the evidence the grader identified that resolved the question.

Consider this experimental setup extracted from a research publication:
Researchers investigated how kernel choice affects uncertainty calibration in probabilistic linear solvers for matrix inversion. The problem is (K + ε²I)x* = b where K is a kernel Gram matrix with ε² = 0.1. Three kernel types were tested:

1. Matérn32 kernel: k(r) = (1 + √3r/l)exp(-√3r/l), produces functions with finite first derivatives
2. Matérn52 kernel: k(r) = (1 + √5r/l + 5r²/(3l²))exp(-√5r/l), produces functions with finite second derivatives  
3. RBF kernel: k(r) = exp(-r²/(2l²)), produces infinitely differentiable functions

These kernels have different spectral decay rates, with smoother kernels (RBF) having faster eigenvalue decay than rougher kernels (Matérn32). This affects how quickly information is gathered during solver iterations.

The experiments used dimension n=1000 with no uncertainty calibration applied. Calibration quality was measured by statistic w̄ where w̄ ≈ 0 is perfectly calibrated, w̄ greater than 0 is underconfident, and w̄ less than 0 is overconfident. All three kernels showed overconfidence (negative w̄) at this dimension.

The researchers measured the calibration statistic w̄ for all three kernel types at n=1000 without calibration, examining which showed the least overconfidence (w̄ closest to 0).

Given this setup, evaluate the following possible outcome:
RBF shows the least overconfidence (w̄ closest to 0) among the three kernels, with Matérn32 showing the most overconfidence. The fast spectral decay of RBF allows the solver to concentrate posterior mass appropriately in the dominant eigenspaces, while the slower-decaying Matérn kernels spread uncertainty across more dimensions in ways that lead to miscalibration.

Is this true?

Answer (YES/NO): NO